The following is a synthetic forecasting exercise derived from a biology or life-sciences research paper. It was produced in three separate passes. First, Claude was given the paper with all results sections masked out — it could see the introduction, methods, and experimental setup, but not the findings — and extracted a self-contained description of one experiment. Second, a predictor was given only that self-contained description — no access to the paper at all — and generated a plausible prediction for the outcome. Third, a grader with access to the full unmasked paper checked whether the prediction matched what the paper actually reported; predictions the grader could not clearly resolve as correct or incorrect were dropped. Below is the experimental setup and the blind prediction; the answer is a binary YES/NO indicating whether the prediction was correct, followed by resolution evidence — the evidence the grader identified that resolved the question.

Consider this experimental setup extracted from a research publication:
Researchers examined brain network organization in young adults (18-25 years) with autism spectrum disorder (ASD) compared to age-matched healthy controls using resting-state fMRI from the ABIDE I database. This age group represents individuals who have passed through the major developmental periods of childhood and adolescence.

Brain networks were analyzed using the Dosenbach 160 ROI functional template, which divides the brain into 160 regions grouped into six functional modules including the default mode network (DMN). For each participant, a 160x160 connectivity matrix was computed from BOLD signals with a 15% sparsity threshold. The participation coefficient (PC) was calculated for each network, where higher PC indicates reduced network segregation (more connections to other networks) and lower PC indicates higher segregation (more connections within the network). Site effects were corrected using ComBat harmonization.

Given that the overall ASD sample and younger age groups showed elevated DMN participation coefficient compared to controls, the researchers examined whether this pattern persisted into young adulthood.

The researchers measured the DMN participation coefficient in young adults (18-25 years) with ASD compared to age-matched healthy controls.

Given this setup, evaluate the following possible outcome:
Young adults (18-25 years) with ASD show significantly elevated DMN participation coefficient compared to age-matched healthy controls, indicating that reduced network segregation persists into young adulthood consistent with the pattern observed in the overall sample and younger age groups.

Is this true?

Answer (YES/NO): NO